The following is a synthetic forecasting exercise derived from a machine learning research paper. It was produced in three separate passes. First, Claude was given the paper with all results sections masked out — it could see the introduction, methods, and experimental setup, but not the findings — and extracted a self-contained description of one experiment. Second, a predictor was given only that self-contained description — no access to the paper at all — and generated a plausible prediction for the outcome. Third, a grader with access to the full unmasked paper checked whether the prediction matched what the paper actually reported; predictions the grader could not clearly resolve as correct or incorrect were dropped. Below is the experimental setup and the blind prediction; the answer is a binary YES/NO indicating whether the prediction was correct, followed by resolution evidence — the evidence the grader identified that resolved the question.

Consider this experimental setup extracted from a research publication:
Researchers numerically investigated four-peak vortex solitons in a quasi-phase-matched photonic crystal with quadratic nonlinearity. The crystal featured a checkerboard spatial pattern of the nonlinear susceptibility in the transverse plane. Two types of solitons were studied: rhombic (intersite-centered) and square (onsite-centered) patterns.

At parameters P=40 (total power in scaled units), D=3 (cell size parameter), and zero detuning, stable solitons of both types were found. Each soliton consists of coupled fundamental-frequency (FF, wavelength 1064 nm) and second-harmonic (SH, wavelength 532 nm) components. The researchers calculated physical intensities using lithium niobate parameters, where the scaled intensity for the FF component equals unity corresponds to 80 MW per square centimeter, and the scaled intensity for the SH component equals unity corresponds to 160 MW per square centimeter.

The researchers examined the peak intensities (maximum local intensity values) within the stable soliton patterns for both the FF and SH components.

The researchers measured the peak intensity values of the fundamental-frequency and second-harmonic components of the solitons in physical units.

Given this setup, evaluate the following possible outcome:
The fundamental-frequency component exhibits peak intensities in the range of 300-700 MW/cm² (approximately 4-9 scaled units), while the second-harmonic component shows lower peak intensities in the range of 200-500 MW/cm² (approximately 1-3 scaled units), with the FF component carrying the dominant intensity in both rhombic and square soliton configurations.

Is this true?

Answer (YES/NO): NO